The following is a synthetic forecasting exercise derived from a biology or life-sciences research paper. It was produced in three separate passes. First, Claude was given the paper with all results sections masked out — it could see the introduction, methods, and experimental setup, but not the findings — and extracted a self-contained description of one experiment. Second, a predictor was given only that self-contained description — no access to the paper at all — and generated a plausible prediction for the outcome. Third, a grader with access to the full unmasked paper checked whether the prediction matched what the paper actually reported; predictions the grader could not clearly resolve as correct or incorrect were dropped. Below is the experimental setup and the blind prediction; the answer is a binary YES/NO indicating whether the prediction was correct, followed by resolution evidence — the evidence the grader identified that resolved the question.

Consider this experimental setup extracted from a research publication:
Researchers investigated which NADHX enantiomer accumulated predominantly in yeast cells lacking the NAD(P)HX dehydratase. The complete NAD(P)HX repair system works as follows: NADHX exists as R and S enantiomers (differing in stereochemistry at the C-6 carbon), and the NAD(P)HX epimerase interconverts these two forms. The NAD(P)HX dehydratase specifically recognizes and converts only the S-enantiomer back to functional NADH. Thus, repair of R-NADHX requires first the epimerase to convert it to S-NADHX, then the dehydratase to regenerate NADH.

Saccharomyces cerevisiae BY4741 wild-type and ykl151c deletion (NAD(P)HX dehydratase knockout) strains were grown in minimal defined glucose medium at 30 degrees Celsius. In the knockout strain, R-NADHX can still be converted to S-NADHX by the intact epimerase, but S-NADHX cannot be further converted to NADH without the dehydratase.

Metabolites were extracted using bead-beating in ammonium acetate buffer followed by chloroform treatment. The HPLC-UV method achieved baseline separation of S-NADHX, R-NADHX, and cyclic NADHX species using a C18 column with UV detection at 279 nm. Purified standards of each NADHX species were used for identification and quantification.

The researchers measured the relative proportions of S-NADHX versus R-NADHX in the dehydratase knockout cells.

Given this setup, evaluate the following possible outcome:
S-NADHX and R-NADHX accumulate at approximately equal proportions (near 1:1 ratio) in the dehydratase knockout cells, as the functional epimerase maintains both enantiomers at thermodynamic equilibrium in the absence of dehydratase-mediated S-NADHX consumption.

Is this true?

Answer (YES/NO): NO